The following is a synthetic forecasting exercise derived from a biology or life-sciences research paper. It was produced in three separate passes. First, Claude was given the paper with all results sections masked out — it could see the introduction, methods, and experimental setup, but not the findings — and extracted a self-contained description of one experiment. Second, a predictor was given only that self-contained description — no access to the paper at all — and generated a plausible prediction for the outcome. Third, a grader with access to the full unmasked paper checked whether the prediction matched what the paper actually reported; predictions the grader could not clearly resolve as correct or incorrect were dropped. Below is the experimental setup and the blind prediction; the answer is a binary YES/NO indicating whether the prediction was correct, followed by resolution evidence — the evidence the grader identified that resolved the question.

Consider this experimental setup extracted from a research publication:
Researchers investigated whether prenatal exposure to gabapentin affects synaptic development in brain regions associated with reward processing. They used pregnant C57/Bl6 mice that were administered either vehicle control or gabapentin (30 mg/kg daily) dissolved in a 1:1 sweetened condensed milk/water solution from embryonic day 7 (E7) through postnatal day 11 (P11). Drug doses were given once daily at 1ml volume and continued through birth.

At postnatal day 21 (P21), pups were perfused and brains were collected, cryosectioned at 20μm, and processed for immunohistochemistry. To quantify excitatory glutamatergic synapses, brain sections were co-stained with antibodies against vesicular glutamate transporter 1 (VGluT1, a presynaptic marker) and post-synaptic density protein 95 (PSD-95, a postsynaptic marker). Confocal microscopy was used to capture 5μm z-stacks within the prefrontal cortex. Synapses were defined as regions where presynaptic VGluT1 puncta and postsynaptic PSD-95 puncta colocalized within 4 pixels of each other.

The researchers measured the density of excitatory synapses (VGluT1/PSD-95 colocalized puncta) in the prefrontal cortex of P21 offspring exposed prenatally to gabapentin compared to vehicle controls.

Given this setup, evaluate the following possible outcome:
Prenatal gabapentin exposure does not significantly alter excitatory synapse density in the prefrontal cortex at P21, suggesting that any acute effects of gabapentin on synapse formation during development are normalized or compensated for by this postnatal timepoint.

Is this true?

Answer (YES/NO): NO